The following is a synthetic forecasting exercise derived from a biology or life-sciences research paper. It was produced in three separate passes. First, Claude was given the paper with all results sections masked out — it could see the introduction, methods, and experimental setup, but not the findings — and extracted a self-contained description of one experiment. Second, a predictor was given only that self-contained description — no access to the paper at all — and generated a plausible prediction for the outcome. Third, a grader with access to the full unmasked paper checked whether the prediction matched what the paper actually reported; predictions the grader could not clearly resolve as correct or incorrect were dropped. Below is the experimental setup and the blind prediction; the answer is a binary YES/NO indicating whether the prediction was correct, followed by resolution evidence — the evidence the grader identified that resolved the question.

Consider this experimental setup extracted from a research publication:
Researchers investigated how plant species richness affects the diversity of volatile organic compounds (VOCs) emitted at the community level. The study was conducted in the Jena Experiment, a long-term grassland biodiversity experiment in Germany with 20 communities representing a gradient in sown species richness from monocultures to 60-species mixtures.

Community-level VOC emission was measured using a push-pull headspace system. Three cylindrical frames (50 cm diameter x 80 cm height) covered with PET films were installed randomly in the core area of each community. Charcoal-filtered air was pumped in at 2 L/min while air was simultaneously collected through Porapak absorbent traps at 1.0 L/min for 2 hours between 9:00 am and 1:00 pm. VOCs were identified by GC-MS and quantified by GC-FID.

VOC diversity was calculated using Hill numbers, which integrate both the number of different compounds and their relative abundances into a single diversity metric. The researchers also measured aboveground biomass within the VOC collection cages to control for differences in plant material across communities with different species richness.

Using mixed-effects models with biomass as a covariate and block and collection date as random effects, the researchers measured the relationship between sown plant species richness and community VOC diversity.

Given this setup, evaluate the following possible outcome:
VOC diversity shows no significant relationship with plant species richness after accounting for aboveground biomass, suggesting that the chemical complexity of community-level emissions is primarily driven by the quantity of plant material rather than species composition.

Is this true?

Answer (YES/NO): NO